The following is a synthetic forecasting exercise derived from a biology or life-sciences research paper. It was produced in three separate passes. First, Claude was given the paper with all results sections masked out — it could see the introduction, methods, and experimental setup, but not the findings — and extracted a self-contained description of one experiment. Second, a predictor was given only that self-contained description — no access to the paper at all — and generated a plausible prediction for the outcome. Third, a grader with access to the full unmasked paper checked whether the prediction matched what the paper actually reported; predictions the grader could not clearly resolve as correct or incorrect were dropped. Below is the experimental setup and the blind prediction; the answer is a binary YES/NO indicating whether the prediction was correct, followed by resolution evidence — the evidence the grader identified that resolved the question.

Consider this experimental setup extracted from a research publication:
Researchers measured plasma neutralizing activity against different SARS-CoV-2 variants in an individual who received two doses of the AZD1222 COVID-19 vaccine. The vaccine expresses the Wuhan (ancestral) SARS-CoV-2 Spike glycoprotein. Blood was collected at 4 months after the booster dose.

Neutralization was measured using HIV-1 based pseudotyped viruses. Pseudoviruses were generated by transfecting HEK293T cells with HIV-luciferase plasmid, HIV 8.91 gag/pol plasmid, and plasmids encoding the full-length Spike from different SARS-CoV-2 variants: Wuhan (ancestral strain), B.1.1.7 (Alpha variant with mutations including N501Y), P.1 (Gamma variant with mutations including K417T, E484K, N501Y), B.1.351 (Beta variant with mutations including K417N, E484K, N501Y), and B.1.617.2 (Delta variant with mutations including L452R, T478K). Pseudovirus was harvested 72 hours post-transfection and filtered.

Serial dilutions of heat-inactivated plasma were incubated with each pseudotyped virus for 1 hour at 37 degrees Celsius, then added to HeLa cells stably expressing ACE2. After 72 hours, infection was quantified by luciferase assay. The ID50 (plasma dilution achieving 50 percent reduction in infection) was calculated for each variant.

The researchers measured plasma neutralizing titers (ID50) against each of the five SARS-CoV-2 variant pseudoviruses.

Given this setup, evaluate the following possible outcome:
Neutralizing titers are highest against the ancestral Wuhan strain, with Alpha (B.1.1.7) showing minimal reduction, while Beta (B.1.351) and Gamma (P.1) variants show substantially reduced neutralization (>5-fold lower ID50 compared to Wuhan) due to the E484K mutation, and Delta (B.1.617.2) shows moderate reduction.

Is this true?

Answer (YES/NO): NO